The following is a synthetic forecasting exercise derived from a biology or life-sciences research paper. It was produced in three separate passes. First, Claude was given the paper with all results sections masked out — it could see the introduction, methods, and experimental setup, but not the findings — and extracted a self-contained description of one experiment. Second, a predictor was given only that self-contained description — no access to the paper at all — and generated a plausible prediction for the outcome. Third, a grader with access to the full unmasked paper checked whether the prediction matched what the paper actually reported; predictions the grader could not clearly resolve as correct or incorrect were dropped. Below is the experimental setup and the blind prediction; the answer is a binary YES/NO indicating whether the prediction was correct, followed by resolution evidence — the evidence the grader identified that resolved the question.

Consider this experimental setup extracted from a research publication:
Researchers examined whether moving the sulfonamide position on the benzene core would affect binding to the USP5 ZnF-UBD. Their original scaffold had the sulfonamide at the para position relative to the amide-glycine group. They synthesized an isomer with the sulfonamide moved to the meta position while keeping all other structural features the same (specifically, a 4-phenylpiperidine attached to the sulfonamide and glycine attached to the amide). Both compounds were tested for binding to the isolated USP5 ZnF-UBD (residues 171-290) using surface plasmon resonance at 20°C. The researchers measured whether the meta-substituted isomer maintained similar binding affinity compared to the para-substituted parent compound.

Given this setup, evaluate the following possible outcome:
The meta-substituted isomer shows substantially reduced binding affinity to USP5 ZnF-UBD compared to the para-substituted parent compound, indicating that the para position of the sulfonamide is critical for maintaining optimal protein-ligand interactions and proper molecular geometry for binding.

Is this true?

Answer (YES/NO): YES